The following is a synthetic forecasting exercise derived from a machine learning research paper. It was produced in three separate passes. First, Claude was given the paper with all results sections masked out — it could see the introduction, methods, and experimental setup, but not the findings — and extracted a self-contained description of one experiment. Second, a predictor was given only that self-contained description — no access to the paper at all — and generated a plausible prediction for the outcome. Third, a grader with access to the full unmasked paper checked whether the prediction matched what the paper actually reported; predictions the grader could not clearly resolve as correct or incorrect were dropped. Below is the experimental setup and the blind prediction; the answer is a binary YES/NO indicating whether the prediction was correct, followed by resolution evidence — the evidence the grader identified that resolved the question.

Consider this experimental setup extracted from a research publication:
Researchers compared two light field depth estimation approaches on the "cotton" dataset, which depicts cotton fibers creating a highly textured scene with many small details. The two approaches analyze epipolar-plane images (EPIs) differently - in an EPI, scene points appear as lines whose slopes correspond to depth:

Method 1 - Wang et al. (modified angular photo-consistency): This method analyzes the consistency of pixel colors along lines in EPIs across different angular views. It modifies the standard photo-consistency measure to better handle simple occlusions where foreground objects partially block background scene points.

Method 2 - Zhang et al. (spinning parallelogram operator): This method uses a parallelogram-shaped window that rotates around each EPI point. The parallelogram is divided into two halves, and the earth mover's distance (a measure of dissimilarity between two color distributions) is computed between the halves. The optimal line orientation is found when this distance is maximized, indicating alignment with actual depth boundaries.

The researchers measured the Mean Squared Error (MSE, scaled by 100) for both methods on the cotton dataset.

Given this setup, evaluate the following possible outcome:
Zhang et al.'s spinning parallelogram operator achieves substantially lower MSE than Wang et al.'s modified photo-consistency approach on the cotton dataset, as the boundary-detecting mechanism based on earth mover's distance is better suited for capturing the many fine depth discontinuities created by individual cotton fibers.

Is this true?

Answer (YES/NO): NO